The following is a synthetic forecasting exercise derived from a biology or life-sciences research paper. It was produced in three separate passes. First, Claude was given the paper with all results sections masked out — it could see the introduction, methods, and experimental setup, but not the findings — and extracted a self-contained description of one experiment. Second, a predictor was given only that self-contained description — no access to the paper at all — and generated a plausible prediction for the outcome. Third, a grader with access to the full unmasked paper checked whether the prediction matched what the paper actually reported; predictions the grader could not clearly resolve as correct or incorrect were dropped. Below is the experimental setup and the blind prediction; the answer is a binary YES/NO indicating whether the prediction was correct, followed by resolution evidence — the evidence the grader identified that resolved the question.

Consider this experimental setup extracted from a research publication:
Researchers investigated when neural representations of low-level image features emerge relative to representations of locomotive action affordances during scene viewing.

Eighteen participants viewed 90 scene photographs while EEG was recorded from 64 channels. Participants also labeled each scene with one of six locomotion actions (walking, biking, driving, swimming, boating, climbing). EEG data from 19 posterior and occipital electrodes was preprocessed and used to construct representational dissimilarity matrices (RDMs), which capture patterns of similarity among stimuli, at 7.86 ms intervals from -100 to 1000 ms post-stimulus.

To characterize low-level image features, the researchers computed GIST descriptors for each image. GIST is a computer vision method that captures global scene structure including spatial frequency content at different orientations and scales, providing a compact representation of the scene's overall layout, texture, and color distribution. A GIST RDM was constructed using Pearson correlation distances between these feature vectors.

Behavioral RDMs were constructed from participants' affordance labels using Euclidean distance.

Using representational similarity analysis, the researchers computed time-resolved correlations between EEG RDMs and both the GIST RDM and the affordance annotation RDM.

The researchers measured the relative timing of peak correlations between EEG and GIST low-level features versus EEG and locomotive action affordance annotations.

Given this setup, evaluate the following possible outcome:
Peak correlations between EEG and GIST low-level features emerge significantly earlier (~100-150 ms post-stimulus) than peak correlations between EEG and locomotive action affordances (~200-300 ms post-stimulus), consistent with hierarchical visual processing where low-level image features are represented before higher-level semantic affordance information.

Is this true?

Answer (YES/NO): YES